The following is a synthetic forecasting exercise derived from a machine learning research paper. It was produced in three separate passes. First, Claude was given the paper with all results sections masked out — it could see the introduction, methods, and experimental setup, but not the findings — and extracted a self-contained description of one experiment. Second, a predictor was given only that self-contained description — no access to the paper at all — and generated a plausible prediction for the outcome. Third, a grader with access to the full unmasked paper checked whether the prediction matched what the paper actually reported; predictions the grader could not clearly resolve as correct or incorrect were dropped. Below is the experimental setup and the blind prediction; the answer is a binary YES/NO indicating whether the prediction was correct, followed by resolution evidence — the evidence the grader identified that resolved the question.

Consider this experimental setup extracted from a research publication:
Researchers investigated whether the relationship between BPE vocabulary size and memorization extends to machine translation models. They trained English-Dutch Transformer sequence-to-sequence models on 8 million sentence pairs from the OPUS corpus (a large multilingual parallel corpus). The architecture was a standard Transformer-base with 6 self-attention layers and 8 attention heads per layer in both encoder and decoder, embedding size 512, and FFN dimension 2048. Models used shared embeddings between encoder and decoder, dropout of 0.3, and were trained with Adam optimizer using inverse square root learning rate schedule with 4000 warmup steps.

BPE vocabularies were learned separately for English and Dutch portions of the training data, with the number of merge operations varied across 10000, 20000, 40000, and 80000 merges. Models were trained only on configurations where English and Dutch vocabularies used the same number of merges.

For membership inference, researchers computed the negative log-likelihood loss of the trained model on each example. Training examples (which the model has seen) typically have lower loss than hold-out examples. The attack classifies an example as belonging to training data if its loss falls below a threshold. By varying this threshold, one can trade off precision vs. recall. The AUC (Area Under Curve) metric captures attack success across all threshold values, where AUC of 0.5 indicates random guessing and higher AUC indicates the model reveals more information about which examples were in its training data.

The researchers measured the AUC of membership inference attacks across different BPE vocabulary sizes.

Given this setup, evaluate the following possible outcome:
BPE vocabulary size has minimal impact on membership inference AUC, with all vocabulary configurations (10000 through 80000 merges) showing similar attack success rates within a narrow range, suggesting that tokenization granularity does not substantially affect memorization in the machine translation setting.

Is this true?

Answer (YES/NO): NO